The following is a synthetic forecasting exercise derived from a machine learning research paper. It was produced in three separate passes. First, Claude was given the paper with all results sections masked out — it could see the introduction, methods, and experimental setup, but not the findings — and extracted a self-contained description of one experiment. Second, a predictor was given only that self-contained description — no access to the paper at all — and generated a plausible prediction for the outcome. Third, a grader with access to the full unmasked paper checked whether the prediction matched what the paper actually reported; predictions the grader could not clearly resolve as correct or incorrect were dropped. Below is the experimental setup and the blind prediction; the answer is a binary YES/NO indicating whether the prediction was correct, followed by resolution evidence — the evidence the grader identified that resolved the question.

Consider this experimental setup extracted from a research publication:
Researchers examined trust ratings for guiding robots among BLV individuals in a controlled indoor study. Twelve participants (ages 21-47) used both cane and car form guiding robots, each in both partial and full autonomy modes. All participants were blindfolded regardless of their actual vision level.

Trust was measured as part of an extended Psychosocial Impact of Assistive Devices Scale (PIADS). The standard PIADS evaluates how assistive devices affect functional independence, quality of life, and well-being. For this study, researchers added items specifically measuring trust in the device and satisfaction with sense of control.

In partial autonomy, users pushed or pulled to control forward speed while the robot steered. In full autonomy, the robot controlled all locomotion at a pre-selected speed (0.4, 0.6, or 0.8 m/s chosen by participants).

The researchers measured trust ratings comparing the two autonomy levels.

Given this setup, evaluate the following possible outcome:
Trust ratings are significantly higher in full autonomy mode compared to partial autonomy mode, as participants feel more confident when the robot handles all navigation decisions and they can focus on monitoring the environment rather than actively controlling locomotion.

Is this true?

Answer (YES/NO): YES